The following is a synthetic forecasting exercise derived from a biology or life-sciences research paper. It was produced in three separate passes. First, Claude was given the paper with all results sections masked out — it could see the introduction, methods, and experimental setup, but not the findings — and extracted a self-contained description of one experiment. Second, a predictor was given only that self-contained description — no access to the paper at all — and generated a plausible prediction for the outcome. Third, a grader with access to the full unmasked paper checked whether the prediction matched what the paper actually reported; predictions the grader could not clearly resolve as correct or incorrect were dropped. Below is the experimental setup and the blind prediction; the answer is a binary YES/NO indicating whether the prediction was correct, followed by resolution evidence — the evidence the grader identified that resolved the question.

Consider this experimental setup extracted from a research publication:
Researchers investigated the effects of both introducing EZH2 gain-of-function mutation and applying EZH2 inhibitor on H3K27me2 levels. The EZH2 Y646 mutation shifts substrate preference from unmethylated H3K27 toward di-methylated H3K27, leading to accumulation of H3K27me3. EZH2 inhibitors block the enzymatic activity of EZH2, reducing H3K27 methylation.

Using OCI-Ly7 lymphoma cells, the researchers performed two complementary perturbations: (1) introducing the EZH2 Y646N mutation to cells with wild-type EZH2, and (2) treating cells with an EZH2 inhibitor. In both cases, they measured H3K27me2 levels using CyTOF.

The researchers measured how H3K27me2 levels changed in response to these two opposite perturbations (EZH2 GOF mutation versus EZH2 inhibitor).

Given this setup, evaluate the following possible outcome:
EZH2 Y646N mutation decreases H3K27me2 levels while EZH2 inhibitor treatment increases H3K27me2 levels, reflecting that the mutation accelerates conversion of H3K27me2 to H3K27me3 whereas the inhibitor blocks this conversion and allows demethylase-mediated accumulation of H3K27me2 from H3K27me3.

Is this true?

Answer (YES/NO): NO